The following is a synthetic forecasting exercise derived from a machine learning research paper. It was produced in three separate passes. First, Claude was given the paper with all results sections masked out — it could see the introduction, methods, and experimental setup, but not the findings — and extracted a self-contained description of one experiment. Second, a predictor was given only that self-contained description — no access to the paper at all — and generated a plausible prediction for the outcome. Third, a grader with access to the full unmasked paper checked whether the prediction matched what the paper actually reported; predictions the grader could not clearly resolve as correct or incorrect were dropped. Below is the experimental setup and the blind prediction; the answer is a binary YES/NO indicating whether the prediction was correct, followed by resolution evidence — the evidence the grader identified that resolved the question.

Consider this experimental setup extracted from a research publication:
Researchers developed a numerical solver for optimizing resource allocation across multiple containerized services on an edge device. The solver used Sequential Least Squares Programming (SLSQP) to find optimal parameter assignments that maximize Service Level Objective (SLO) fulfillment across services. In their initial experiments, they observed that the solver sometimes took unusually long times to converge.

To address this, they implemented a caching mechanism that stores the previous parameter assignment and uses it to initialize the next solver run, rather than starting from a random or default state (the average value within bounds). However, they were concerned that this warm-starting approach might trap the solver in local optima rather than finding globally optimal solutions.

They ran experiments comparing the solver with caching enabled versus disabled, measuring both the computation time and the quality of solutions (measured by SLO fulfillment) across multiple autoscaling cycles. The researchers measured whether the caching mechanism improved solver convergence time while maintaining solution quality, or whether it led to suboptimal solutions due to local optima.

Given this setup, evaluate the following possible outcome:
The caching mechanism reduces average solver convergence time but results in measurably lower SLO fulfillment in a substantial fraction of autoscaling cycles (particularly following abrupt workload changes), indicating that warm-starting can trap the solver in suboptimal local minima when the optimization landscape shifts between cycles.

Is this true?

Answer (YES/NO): NO